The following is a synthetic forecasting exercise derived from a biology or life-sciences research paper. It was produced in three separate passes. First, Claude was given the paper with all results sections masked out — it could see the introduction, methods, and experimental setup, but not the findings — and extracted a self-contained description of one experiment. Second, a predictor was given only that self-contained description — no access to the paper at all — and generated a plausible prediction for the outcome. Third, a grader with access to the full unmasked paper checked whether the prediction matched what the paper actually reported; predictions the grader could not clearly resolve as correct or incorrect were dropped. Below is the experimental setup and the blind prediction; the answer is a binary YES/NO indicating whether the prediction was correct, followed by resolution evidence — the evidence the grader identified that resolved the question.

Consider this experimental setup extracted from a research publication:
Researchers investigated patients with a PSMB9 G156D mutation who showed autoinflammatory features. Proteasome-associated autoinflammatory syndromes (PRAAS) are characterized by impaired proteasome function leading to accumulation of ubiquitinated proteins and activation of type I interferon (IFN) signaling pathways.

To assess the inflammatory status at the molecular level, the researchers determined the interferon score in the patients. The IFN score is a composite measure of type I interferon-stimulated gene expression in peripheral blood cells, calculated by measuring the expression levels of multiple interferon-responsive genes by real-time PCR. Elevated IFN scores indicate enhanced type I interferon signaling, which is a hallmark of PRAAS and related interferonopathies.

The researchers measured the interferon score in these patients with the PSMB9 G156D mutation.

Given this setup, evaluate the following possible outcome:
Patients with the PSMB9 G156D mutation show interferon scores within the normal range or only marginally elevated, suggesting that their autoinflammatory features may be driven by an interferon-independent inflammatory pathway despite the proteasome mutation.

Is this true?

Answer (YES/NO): NO